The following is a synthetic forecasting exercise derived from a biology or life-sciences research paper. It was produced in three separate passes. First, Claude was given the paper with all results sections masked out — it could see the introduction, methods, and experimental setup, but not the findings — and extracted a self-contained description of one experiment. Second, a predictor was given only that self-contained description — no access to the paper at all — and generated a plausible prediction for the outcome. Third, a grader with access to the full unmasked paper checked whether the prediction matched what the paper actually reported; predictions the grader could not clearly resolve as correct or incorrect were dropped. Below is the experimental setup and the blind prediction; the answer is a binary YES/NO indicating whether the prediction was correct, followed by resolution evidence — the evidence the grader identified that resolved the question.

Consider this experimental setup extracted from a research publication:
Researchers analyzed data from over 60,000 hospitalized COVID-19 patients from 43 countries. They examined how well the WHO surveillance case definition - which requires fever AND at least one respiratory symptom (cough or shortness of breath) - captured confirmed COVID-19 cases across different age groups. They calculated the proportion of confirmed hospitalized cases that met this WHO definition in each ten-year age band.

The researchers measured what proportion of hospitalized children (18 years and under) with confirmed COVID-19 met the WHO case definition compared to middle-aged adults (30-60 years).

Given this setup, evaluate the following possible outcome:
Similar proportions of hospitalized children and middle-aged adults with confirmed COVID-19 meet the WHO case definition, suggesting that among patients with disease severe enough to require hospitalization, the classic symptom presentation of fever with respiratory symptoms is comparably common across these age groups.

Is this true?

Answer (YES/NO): NO